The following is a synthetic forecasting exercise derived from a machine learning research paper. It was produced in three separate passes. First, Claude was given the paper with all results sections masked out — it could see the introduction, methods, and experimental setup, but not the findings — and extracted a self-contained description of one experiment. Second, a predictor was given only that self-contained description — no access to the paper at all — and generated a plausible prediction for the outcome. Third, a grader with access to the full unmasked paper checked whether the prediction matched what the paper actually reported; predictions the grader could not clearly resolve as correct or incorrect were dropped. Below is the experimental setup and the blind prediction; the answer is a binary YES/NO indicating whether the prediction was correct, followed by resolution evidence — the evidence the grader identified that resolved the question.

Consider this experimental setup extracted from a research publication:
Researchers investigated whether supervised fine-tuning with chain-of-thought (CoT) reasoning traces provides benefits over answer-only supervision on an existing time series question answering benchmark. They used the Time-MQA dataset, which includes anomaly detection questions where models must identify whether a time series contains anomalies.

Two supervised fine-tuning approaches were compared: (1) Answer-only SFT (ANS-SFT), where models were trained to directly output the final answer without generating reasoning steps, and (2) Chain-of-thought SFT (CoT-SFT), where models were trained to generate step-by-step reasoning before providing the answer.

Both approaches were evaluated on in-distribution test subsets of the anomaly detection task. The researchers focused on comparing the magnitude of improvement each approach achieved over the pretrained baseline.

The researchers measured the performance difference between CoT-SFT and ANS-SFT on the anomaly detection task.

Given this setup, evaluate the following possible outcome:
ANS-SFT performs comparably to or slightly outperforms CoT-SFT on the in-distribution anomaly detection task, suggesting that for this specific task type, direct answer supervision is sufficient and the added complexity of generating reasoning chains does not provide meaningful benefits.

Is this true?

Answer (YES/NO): NO